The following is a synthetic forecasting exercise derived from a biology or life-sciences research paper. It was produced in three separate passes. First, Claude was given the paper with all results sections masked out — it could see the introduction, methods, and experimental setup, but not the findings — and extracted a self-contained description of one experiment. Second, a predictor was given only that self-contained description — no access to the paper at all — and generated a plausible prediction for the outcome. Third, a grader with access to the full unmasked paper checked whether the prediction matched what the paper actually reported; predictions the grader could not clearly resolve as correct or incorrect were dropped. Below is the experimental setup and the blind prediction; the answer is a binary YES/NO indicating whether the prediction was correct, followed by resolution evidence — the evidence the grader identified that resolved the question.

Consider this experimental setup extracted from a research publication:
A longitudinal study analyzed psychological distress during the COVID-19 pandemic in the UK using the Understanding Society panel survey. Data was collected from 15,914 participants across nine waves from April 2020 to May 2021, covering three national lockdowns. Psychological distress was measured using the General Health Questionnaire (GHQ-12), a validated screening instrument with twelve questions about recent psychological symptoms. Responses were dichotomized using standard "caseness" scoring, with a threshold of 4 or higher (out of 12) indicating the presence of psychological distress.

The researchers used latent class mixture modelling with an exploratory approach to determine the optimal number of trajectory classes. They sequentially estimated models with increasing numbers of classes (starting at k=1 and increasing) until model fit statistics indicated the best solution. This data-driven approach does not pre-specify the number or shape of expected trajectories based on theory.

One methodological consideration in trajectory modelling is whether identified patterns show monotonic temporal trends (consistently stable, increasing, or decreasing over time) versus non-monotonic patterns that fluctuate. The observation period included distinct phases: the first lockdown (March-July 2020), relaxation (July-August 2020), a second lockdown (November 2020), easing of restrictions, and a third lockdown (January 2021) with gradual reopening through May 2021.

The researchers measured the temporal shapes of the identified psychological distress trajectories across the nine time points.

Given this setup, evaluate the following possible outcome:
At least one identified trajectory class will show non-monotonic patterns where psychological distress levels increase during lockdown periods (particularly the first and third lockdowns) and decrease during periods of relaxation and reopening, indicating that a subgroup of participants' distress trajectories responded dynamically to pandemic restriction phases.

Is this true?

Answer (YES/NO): YES